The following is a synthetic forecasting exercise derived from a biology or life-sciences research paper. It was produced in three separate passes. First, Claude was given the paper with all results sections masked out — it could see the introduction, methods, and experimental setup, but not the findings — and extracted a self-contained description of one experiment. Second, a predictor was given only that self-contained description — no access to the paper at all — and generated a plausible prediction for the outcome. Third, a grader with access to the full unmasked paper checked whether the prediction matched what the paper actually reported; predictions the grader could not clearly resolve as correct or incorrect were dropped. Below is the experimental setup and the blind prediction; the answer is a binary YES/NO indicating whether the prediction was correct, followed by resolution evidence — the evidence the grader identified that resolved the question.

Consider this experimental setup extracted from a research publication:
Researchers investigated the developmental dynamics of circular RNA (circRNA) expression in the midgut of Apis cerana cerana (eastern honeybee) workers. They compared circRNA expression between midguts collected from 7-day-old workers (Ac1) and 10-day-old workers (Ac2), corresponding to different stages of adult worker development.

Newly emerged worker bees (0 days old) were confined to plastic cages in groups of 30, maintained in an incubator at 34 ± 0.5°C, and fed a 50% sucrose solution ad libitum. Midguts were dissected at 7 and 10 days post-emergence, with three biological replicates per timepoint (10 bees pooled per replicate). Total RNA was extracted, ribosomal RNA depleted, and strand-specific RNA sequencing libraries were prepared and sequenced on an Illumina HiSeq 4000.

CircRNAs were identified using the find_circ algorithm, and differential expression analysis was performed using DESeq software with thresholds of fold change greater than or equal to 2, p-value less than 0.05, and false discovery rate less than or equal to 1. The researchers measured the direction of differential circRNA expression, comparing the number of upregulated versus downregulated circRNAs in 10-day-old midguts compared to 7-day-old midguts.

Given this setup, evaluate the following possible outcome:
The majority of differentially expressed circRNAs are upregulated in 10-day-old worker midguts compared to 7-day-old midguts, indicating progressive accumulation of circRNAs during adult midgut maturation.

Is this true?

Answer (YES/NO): NO